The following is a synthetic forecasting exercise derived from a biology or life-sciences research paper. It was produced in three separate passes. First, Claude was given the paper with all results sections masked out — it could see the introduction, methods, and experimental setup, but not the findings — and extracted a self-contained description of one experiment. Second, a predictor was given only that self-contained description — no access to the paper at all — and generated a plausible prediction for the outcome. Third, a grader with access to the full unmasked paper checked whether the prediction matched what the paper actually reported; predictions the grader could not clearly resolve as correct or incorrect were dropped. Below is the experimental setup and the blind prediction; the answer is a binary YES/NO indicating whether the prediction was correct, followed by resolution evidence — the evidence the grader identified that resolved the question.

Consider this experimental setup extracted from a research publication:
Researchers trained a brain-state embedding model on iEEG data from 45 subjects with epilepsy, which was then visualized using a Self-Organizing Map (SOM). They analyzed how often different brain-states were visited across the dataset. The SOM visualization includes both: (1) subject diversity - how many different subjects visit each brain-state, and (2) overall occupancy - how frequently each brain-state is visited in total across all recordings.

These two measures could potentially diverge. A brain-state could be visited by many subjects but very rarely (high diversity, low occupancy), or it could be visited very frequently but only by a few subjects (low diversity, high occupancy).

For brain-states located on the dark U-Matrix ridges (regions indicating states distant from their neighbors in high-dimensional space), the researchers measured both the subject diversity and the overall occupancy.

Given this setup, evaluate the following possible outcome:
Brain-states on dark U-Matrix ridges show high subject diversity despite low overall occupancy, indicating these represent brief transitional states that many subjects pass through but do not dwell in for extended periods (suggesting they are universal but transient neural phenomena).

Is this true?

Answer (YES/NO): NO